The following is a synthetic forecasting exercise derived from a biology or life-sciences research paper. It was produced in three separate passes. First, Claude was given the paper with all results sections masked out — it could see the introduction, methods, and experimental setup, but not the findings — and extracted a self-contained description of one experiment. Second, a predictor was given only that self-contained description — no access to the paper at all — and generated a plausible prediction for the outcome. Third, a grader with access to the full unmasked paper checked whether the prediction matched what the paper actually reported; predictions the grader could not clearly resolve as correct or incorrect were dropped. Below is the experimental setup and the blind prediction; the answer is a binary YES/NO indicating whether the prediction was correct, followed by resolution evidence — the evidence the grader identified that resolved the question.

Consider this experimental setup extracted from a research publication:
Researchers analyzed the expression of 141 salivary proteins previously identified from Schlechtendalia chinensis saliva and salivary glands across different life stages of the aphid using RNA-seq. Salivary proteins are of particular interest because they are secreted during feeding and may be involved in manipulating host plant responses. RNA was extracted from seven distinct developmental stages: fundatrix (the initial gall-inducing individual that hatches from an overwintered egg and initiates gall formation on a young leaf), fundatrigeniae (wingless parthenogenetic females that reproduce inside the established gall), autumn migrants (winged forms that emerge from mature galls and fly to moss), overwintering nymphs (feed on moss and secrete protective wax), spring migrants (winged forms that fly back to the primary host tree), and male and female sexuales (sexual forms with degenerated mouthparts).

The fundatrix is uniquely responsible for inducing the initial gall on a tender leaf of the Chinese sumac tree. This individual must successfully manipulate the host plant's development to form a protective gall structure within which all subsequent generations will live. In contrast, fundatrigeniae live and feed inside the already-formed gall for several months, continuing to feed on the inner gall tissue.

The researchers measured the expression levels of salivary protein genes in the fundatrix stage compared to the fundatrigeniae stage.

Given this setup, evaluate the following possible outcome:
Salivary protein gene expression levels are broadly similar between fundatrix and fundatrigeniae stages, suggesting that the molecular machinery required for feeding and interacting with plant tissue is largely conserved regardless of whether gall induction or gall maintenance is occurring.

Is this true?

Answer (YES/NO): NO